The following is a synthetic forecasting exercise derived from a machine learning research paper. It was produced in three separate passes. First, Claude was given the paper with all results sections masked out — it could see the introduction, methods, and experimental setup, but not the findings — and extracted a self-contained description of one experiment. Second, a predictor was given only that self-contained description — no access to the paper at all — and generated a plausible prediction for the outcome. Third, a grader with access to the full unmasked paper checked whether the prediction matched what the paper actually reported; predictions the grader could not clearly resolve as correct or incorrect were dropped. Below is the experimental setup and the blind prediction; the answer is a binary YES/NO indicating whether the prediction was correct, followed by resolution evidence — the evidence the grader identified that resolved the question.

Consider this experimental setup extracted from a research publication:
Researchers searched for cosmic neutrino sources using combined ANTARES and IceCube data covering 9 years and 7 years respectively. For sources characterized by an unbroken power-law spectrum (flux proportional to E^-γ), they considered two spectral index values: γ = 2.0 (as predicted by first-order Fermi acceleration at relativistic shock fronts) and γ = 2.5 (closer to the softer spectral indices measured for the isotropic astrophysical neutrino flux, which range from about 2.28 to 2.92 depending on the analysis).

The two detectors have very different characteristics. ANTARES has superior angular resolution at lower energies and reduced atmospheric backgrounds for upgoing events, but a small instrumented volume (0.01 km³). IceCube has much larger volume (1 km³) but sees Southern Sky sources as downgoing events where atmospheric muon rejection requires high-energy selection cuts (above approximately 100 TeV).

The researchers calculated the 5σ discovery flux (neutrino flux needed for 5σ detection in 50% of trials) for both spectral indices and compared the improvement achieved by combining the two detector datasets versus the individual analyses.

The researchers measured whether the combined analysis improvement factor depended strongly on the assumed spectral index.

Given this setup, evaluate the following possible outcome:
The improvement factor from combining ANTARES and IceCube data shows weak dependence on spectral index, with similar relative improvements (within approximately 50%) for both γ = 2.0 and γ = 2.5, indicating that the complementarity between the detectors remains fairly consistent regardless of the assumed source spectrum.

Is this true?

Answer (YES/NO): NO